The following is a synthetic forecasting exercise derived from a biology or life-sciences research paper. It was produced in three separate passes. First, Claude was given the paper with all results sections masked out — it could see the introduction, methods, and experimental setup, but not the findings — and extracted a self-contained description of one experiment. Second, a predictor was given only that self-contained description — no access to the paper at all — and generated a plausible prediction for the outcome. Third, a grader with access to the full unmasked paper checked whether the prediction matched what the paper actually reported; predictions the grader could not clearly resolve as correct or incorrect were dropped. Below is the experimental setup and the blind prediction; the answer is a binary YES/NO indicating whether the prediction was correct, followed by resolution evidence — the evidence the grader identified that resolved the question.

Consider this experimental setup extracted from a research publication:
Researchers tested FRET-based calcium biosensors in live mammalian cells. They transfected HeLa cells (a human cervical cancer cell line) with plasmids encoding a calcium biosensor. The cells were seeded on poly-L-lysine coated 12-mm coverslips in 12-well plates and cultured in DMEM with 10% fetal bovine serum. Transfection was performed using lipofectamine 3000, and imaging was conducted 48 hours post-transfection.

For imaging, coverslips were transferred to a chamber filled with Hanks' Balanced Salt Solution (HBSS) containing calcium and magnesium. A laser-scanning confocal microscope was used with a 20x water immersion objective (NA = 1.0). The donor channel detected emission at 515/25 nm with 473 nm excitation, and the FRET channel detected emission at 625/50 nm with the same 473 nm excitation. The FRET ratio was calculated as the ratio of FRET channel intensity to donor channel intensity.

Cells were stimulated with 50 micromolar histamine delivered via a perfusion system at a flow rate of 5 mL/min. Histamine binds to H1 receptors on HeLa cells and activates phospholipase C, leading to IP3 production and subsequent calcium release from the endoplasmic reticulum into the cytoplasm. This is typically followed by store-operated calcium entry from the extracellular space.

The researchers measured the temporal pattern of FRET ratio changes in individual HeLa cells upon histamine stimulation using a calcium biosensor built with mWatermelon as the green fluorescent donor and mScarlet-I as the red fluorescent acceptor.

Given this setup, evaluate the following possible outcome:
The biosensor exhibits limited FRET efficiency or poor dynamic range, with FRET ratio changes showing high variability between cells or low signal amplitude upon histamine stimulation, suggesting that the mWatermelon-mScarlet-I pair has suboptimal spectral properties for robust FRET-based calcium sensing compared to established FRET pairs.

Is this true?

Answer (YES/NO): NO